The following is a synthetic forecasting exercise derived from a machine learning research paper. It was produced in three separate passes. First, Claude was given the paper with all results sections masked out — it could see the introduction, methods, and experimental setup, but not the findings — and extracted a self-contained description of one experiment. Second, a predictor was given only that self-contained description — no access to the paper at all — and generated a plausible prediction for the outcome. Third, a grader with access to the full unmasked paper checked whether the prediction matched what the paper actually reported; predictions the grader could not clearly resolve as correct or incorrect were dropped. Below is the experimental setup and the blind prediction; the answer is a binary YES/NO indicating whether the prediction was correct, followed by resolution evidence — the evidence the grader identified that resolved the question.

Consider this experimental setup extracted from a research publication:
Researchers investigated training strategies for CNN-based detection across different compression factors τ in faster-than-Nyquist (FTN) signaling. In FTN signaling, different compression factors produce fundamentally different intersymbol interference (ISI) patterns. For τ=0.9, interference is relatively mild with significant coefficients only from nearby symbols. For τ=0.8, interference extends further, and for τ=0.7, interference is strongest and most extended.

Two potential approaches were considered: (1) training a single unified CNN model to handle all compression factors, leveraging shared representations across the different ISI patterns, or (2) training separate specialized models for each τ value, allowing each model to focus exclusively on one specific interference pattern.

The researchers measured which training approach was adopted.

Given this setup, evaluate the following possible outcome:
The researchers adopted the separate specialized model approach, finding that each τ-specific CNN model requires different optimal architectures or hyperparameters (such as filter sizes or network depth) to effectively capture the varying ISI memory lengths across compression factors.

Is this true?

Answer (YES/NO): YES